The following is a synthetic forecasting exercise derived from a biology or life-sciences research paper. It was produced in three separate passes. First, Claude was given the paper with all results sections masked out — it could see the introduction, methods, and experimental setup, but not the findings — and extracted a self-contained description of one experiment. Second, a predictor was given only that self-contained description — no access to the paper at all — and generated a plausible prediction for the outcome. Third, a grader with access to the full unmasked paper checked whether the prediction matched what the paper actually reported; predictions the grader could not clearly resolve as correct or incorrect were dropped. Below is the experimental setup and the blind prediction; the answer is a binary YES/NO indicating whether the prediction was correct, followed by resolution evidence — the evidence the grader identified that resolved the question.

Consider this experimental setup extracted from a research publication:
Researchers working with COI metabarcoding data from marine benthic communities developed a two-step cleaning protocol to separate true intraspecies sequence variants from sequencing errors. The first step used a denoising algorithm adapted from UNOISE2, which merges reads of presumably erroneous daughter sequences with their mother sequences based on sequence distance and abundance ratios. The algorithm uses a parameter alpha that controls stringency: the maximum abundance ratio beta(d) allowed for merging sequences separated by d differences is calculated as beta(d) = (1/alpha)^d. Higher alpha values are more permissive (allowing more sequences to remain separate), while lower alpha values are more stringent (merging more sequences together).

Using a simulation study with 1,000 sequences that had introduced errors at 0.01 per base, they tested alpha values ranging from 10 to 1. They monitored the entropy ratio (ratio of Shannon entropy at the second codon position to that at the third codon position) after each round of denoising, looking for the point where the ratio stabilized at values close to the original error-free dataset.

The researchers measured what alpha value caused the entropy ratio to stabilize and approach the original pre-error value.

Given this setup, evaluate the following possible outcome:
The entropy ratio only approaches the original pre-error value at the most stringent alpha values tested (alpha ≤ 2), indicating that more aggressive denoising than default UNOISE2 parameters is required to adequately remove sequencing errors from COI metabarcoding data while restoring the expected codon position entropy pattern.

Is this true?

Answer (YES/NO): NO